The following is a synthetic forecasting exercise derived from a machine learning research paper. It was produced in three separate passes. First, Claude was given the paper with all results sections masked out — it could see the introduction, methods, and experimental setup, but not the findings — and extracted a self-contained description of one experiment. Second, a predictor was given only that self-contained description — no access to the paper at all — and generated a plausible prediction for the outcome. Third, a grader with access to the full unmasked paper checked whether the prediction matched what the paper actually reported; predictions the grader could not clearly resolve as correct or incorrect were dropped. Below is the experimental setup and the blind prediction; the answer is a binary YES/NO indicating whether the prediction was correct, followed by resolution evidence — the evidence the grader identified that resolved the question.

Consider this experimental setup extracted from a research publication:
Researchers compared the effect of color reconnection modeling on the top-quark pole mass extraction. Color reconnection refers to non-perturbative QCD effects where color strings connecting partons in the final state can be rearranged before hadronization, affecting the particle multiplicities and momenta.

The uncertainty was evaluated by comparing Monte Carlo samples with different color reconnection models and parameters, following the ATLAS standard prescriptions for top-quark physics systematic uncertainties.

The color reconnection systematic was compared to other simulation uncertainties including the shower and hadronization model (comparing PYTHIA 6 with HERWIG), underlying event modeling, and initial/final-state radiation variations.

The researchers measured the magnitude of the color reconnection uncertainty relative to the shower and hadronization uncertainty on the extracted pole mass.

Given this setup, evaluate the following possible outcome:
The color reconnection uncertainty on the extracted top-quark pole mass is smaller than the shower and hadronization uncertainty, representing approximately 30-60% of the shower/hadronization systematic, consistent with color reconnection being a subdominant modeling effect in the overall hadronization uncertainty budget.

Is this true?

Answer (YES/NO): NO